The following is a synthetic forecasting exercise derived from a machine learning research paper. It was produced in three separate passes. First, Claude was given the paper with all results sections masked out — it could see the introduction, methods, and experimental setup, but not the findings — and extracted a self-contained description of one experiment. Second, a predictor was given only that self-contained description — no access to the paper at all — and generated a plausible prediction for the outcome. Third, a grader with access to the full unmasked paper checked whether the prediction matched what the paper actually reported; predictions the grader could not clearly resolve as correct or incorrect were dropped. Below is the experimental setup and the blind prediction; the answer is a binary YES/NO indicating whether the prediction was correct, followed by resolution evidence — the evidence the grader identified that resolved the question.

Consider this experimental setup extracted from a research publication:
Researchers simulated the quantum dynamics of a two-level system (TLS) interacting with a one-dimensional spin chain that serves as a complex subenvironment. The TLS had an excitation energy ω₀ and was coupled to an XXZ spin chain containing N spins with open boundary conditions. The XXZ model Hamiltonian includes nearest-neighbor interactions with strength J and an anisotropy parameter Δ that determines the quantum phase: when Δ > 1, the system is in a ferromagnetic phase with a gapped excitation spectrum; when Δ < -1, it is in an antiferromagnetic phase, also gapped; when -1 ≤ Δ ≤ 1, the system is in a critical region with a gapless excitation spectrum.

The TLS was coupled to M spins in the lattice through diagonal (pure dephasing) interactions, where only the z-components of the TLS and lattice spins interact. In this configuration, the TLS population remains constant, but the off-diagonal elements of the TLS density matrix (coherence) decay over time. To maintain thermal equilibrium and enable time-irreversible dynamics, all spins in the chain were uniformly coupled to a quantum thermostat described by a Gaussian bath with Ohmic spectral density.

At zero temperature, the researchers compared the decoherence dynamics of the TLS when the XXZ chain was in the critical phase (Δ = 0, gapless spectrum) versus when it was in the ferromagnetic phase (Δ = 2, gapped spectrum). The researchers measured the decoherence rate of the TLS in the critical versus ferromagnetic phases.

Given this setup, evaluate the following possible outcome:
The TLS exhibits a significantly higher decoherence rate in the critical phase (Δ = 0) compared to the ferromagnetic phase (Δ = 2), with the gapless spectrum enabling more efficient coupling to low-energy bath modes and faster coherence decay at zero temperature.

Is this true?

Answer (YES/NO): YES